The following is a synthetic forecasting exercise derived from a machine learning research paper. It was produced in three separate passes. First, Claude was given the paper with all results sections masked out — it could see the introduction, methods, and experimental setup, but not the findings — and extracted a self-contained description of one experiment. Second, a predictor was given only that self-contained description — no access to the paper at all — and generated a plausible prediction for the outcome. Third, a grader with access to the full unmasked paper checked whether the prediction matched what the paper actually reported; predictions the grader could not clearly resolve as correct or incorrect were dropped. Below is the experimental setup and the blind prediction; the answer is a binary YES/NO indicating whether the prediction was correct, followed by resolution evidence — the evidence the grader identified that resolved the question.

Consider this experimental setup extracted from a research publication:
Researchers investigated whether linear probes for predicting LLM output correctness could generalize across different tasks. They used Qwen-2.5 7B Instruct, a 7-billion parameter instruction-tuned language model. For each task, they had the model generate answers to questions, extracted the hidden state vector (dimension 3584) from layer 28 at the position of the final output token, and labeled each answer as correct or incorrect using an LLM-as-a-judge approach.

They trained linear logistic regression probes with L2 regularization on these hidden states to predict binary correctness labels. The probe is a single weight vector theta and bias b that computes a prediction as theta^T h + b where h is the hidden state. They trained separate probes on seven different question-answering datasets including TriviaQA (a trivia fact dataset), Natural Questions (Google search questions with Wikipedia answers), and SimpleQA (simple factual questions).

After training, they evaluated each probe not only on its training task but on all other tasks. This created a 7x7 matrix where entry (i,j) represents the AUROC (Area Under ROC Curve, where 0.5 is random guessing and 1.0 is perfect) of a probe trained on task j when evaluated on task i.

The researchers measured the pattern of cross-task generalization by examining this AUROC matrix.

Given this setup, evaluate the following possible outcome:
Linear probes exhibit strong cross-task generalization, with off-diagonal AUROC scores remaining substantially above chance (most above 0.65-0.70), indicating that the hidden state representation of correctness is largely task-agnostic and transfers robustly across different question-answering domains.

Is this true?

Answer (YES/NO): NO